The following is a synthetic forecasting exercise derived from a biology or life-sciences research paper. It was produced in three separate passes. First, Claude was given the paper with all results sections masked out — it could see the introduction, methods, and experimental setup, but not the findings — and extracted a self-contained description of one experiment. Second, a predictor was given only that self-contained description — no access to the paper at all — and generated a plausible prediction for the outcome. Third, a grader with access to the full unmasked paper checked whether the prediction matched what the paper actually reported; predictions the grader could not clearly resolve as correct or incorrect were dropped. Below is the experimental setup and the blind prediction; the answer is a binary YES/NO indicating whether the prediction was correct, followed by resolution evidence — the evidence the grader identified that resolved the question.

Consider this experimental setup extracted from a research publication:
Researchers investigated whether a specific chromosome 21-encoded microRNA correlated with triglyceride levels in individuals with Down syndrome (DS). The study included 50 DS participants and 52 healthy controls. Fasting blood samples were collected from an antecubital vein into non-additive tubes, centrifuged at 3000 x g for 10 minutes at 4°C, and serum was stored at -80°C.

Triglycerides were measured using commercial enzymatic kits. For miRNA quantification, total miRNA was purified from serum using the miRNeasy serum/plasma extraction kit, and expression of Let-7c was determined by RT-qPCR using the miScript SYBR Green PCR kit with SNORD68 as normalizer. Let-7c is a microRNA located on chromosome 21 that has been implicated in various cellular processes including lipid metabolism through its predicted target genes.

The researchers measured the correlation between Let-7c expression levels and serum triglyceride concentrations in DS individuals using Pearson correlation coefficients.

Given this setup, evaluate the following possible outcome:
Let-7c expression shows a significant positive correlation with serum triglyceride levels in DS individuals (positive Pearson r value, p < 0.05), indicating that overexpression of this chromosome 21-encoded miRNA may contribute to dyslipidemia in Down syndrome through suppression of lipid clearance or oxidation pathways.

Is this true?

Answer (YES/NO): NO